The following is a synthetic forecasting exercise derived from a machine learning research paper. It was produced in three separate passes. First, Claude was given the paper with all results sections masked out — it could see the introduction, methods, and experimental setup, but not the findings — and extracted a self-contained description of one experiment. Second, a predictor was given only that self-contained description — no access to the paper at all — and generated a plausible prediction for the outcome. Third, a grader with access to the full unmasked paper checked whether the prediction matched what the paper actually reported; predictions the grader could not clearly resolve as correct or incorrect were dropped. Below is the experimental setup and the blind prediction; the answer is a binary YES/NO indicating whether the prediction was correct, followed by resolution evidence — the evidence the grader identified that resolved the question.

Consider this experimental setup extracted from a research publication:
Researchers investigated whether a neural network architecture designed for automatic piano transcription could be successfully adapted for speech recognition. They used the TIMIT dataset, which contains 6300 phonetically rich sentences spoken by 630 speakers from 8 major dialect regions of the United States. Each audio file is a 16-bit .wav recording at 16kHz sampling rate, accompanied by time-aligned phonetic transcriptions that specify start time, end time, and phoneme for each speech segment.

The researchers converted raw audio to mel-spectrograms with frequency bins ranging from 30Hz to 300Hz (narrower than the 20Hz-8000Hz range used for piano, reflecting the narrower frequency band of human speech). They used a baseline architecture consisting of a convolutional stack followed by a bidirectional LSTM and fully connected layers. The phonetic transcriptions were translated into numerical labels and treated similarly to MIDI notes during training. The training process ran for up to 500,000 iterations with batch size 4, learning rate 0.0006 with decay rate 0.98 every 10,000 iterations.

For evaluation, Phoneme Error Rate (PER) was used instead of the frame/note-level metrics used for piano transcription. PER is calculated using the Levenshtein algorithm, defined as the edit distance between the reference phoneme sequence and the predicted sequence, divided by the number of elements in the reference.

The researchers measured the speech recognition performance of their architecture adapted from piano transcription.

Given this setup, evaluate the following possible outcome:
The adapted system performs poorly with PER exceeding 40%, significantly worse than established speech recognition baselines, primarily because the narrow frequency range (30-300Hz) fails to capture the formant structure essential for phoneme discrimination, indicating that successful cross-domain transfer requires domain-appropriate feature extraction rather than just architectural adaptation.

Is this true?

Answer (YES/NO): NO